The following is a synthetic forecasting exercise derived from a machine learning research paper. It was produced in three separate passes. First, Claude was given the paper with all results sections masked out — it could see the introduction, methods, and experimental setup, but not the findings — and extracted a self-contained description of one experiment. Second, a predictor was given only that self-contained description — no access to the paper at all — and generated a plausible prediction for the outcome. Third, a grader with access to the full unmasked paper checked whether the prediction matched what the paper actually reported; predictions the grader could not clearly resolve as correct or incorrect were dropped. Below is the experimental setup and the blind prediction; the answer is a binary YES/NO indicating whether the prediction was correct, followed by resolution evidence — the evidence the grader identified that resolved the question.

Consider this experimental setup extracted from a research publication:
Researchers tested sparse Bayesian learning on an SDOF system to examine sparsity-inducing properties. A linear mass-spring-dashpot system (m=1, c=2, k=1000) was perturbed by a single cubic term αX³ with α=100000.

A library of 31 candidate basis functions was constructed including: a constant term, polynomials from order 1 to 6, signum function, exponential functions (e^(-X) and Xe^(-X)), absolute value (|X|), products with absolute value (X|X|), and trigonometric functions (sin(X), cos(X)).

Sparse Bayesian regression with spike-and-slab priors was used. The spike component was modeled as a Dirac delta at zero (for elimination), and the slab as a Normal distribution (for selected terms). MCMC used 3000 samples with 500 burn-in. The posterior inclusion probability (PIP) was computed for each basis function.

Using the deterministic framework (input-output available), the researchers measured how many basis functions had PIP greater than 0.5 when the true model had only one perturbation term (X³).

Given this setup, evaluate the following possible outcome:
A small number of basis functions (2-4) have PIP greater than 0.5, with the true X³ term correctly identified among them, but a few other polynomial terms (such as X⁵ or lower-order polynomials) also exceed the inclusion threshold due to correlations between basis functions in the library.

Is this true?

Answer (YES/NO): NO